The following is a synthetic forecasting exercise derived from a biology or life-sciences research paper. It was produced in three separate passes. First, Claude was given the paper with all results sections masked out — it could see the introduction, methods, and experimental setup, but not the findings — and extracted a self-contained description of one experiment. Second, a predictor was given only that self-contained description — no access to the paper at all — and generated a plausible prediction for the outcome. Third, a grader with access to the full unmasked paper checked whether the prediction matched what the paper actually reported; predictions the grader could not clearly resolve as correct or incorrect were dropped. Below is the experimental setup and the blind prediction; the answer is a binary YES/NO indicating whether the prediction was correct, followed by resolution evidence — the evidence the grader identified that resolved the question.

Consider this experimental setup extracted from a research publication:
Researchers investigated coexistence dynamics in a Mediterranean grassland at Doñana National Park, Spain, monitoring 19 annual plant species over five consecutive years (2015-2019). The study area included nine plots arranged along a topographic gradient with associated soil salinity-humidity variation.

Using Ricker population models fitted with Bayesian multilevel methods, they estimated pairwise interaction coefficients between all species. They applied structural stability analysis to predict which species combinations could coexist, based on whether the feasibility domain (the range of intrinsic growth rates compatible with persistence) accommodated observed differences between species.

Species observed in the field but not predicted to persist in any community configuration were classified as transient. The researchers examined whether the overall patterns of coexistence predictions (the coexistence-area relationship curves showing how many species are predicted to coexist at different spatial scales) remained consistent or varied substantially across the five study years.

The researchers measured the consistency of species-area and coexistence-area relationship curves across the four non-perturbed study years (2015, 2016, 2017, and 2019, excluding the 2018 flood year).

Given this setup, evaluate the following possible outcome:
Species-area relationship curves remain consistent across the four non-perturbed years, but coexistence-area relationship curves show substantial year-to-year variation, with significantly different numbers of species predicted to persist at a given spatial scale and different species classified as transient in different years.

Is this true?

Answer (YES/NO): NO